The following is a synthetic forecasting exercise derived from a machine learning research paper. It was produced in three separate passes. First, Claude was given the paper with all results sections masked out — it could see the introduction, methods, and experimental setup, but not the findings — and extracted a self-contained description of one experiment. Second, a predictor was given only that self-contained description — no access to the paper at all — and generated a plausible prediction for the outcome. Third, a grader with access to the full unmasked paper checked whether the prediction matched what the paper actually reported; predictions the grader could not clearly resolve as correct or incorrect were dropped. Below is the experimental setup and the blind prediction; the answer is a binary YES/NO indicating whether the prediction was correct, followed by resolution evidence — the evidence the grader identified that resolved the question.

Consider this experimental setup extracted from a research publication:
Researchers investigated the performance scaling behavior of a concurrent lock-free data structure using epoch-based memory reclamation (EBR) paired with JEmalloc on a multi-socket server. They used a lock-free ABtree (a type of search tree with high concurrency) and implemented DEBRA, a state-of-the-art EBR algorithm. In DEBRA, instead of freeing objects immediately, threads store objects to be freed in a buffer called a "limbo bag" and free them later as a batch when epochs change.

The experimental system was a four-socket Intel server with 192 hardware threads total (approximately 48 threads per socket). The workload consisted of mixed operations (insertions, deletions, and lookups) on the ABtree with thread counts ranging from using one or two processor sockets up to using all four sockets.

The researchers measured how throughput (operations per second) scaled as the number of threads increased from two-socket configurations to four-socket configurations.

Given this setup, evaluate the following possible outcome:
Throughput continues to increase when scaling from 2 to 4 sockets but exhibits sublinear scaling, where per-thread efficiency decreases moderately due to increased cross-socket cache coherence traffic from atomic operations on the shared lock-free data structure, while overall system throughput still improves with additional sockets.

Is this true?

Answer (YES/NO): NO